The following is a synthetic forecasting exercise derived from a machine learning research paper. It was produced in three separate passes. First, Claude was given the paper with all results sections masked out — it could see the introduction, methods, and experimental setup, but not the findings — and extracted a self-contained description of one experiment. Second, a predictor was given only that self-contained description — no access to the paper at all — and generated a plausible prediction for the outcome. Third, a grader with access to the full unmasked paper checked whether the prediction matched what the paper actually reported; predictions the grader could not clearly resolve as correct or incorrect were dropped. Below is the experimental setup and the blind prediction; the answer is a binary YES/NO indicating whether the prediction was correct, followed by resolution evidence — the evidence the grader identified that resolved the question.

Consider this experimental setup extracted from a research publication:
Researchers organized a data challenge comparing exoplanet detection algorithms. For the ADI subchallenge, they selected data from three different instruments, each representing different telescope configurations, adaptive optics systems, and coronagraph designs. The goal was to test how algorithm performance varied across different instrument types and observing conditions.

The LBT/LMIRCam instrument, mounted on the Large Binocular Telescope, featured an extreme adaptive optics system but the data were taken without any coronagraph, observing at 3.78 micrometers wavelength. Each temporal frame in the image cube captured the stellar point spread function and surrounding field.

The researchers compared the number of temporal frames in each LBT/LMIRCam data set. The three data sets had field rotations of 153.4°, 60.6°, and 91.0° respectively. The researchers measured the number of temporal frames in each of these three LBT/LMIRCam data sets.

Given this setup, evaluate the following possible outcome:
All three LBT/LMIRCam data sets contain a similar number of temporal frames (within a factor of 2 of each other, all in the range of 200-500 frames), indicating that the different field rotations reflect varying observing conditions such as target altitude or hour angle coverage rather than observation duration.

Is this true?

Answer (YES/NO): NO